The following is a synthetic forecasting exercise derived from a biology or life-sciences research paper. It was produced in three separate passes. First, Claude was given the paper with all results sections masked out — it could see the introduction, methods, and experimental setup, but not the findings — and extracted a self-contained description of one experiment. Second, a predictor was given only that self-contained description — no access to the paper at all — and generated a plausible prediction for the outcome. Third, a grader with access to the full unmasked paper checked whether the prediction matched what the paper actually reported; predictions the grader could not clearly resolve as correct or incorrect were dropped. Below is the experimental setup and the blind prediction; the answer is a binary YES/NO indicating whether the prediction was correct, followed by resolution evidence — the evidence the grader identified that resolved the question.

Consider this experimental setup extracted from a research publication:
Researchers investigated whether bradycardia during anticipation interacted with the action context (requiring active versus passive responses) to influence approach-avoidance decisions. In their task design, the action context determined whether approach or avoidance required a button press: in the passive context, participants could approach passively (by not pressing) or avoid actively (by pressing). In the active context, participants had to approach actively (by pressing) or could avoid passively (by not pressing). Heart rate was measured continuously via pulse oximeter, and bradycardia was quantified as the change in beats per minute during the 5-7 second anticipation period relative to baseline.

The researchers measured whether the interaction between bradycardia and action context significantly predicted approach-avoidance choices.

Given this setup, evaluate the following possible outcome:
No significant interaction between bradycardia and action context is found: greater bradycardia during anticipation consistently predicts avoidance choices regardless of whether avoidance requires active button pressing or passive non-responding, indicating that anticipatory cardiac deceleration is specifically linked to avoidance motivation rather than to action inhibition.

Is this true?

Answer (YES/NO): NO